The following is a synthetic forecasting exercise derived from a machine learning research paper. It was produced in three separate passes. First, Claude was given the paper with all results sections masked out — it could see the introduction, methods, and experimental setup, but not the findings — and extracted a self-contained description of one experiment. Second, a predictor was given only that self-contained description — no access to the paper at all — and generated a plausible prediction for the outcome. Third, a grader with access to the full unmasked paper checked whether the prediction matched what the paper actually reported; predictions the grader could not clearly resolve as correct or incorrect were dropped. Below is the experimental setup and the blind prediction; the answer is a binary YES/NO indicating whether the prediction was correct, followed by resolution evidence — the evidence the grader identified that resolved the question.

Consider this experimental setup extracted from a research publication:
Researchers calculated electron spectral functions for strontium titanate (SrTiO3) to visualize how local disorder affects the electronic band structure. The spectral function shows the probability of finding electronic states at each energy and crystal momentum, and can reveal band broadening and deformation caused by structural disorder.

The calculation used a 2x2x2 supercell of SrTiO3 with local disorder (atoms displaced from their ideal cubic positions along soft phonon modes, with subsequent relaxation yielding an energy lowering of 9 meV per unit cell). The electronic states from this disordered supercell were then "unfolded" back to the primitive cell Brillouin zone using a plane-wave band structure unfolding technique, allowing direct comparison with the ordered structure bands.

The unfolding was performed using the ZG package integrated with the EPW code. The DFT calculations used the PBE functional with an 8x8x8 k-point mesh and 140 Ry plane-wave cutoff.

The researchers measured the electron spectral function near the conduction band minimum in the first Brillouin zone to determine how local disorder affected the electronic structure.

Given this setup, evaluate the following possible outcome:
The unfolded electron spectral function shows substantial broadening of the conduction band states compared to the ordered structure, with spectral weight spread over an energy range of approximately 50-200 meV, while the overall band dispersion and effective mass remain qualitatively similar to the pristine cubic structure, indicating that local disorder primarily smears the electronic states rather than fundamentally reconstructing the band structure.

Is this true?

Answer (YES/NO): NO